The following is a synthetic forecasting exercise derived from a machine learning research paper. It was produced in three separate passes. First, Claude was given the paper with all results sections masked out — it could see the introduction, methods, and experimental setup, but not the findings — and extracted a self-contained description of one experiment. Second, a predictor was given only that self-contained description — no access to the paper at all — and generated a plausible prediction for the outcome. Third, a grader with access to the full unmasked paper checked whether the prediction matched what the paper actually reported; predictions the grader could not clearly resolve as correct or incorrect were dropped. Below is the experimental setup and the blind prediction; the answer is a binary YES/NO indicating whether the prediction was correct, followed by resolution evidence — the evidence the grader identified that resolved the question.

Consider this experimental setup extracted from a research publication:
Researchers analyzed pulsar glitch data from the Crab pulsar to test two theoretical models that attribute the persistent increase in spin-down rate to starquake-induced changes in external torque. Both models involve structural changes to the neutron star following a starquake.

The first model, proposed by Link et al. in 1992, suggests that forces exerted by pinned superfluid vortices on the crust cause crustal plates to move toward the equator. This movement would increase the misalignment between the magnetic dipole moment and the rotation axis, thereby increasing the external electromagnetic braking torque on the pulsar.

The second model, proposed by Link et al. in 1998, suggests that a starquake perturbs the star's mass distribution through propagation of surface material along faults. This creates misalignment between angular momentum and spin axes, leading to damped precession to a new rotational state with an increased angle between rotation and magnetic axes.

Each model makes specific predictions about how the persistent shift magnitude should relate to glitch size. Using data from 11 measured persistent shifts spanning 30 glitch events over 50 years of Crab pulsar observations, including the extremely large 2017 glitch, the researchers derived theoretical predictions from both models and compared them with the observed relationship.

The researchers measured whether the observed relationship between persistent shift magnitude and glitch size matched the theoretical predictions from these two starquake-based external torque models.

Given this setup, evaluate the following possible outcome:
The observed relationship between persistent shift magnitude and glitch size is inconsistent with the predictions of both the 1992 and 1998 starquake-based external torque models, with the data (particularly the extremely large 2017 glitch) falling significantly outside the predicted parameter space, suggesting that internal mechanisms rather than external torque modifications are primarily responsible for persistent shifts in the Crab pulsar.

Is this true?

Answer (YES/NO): YES